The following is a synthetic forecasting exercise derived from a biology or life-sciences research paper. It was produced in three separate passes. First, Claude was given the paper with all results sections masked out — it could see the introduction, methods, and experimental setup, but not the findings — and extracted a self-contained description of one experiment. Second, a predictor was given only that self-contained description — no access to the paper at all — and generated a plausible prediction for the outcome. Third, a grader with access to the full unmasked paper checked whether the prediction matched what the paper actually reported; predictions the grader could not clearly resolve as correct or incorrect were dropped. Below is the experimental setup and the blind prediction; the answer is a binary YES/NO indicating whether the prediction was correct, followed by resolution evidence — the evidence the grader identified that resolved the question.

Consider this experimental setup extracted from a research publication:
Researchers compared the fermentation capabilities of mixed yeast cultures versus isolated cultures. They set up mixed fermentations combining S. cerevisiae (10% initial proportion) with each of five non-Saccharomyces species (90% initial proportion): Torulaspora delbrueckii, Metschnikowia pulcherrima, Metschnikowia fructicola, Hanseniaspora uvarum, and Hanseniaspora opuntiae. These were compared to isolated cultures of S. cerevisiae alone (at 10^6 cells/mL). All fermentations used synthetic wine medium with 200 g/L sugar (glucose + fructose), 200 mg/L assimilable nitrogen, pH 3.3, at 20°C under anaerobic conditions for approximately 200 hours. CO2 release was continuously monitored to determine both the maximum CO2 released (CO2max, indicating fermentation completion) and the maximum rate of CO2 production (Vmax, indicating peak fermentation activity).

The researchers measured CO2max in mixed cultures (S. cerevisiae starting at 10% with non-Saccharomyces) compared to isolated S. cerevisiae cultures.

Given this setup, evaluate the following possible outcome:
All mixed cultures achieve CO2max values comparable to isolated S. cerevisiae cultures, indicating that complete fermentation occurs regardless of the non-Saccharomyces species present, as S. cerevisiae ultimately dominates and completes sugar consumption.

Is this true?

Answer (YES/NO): YES